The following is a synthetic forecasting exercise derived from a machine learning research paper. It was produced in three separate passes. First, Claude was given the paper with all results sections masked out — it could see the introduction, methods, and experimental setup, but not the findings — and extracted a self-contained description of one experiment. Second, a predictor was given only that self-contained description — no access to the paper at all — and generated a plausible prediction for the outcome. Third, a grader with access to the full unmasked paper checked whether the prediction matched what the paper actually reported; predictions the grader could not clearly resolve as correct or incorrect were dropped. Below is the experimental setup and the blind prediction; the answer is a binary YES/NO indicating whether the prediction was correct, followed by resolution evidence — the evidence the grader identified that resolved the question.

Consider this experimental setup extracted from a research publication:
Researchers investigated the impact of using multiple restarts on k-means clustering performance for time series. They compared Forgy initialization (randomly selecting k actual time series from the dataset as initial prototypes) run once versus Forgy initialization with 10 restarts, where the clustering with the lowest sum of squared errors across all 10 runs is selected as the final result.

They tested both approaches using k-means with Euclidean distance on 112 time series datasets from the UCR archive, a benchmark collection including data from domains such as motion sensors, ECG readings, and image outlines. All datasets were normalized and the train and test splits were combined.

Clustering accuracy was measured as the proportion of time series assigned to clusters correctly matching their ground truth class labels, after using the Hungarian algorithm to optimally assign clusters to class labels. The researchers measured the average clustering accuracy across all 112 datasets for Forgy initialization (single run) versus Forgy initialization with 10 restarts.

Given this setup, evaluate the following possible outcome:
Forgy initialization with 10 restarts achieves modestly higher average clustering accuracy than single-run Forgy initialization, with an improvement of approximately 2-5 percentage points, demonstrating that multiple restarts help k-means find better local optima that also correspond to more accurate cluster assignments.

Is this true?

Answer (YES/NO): NO